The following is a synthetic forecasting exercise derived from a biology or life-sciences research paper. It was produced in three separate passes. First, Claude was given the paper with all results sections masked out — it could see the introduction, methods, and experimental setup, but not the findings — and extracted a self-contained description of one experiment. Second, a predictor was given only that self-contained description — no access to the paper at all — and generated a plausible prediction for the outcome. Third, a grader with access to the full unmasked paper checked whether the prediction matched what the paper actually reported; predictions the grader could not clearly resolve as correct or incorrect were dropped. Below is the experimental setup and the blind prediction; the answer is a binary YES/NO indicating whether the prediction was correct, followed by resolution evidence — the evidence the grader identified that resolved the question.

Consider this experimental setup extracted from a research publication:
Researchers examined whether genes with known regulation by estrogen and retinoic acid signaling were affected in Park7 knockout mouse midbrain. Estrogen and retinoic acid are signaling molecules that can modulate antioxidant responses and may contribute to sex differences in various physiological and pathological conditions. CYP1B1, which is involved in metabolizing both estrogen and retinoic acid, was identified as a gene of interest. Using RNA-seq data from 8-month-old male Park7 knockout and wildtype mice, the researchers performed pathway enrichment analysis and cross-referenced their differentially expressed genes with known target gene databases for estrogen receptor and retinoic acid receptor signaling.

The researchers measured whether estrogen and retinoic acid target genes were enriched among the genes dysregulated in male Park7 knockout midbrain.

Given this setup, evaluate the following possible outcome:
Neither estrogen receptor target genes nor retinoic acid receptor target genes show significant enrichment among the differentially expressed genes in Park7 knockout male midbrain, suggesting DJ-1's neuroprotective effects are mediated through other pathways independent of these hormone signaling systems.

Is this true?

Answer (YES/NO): NO